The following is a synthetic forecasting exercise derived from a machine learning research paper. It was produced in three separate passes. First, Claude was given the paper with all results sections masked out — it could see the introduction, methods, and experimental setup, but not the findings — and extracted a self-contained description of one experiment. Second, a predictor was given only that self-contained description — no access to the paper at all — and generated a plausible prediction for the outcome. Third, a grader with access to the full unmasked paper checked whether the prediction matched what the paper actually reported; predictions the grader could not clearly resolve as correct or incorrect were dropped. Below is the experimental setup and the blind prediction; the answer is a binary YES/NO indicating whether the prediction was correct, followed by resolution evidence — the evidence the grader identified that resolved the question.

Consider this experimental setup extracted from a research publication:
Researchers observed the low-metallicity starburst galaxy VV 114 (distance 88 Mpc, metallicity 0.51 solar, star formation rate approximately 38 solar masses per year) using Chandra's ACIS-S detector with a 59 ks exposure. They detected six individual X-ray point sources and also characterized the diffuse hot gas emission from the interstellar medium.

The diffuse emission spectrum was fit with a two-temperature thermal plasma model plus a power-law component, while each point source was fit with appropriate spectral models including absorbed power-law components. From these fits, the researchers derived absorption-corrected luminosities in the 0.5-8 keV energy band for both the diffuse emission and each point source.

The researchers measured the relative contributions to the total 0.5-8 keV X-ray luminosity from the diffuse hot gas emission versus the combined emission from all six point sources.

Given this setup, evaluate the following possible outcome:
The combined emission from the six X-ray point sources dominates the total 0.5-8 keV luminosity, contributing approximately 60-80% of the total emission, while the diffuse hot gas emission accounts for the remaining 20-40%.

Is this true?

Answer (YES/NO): YES